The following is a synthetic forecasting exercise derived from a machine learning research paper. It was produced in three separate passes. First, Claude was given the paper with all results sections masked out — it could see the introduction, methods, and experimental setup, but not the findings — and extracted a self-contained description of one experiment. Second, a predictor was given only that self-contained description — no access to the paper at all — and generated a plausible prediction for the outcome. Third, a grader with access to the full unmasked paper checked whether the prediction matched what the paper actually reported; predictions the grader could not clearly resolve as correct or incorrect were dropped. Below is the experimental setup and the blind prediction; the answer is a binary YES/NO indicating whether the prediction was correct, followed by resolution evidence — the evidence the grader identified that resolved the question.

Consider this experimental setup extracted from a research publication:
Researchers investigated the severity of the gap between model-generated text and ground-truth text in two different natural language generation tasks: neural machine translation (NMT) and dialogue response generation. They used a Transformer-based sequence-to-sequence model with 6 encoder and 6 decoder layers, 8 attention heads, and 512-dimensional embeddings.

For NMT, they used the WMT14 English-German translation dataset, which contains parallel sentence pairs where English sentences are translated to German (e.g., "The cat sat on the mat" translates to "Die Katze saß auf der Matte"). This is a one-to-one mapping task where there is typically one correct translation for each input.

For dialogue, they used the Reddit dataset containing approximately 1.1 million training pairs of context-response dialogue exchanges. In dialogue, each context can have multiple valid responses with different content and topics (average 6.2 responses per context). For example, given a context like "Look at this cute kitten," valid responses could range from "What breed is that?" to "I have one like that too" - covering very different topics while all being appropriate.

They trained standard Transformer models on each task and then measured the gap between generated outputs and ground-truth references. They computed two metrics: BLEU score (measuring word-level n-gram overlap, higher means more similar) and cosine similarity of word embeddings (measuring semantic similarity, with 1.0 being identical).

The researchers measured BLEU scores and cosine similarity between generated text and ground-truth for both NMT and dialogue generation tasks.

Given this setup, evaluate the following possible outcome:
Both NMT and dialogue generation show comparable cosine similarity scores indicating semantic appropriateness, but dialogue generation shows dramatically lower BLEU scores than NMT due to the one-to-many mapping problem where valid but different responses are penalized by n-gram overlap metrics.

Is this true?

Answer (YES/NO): NO